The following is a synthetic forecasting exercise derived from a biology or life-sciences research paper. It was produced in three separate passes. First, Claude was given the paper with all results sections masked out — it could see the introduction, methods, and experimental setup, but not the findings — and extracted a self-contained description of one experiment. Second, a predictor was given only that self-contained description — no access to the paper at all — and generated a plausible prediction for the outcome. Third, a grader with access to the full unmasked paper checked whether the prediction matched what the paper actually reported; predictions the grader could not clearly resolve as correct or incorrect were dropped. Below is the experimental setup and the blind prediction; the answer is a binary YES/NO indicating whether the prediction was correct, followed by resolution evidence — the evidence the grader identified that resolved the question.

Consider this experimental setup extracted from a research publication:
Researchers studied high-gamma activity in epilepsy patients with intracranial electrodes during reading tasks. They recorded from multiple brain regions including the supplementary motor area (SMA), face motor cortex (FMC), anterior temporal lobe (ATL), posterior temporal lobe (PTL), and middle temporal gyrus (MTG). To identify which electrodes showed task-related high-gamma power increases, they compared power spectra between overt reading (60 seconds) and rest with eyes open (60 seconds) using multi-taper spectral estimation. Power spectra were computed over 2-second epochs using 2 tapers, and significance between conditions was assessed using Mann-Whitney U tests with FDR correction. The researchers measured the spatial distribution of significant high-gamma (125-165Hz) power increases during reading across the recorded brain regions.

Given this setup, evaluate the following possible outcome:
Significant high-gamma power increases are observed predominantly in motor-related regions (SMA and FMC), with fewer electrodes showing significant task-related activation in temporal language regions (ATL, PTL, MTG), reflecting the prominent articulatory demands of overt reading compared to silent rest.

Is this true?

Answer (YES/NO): YES